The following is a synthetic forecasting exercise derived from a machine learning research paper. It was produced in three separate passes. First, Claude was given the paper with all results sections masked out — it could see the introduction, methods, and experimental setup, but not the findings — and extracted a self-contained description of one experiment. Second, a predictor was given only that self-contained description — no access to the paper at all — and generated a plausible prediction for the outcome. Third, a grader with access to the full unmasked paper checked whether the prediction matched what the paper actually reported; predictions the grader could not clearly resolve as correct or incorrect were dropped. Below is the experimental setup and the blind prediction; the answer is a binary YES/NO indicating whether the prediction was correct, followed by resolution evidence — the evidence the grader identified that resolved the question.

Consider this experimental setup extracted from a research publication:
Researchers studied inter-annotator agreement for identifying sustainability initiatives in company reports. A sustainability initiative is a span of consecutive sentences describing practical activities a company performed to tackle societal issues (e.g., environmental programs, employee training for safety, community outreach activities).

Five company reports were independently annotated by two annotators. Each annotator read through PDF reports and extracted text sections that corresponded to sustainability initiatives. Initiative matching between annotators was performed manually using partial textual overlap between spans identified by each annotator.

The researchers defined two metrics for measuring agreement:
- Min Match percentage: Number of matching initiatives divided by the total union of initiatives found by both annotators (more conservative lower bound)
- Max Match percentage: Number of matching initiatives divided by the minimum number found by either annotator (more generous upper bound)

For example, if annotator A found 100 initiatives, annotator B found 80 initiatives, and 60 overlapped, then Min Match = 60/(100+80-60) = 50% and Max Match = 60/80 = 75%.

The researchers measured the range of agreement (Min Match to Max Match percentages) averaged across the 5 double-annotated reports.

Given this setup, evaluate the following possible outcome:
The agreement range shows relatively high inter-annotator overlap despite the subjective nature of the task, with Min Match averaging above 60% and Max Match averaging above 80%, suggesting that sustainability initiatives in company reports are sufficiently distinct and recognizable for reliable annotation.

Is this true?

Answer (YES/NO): NO